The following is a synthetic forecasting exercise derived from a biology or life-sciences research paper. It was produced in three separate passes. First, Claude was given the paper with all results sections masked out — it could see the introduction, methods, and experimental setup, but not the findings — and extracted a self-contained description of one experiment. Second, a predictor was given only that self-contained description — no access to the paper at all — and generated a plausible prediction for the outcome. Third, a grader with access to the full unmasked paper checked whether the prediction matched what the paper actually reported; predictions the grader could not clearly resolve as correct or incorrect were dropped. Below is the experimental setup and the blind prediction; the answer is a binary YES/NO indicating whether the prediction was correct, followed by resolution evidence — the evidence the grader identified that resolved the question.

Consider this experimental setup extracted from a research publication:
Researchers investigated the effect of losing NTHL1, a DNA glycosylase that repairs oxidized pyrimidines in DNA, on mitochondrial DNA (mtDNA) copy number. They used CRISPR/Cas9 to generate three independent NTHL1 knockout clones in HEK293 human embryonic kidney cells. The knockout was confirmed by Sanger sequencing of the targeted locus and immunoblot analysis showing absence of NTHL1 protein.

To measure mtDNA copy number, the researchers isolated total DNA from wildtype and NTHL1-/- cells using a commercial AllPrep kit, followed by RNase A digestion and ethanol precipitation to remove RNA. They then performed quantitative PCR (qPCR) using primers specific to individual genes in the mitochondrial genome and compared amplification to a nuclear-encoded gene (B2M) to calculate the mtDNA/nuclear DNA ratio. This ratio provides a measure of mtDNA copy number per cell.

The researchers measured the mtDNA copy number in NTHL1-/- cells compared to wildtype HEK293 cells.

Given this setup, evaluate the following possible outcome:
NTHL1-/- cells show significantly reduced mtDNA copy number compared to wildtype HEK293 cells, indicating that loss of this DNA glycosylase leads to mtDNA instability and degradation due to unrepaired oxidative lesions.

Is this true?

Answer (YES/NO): NO